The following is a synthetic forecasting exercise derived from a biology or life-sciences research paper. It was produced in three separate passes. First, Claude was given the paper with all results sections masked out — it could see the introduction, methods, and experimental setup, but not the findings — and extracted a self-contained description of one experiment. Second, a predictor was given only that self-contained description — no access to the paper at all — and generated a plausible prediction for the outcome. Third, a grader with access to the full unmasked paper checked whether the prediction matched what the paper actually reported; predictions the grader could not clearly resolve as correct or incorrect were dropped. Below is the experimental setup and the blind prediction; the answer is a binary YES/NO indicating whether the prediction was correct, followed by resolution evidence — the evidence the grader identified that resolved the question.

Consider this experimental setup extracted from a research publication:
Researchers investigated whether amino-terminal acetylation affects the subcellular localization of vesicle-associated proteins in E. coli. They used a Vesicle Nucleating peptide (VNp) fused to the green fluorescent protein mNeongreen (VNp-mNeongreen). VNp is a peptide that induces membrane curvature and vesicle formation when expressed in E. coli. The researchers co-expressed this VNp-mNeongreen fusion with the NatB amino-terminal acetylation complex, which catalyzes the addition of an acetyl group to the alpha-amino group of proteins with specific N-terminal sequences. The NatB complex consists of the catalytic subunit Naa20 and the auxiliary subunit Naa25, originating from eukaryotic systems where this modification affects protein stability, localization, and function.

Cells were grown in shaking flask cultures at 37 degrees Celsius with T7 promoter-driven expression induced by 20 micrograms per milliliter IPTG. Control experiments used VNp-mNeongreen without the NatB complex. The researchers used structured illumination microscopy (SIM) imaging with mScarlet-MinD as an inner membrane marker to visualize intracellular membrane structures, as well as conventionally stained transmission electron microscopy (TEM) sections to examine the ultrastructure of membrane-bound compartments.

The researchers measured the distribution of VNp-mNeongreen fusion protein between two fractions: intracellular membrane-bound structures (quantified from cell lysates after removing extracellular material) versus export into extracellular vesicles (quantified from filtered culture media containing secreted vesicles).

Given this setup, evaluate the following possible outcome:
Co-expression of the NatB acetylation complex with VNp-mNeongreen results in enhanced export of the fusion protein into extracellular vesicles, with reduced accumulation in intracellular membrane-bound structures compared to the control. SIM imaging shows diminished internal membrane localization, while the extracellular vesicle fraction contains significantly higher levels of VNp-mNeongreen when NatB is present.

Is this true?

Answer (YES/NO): NO